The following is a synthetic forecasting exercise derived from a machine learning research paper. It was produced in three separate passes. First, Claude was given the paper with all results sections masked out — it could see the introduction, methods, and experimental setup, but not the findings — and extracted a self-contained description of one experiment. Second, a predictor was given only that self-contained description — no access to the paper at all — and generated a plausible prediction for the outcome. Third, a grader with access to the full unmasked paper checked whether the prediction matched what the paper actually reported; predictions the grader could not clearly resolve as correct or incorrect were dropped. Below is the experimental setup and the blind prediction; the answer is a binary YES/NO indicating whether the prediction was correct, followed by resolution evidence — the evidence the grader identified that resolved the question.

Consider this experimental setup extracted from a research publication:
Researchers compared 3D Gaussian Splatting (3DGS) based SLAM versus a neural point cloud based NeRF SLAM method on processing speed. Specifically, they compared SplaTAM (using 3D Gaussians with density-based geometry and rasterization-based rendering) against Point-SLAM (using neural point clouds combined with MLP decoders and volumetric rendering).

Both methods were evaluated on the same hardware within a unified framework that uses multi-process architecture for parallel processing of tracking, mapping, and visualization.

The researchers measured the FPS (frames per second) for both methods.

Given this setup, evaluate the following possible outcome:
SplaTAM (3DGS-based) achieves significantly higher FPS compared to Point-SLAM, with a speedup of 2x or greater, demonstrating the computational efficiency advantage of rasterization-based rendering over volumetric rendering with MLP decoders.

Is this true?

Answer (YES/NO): YES